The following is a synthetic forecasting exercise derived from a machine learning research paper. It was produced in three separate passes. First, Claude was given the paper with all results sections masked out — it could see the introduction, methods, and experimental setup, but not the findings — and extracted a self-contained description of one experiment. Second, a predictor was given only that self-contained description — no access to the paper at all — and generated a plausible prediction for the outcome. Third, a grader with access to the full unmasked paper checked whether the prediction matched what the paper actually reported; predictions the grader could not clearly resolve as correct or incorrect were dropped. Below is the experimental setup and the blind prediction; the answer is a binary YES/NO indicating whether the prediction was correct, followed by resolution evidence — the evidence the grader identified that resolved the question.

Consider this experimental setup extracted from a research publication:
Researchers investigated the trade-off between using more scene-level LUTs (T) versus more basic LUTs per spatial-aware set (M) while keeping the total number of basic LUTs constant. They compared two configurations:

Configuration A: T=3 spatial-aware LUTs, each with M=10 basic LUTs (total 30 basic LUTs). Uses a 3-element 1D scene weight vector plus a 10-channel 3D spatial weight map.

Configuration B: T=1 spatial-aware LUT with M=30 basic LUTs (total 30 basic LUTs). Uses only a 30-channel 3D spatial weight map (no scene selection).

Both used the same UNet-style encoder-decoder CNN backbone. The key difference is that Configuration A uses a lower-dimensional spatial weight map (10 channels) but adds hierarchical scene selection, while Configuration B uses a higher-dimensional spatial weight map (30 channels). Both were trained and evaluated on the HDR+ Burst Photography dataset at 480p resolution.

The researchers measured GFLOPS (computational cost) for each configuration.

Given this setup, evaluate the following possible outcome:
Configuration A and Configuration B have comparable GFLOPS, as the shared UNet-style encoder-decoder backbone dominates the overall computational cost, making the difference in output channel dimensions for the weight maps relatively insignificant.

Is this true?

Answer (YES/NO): NO